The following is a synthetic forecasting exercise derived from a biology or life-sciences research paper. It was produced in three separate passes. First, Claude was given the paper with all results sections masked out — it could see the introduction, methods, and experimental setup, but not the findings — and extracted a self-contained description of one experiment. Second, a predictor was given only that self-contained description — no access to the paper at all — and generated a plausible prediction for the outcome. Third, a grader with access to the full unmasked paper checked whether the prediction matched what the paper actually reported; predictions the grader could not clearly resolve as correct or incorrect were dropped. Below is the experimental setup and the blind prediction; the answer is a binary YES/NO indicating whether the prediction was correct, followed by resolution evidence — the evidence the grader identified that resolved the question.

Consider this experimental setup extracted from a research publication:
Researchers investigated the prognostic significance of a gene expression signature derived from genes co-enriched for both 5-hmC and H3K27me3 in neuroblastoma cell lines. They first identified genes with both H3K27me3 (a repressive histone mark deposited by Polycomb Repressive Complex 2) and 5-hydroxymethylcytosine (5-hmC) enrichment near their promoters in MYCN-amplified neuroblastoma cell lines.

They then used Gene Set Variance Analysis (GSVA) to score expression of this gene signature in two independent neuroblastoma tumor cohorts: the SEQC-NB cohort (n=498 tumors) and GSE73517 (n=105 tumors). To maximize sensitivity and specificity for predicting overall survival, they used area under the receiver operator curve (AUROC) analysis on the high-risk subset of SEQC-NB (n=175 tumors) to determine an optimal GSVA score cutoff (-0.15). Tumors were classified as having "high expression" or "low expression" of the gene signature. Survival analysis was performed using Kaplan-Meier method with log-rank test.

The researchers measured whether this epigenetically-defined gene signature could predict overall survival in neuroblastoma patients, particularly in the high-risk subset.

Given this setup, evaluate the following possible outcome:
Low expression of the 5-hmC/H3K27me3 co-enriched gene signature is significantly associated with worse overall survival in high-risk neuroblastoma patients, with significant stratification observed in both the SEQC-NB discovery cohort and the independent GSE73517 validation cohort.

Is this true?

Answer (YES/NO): YES